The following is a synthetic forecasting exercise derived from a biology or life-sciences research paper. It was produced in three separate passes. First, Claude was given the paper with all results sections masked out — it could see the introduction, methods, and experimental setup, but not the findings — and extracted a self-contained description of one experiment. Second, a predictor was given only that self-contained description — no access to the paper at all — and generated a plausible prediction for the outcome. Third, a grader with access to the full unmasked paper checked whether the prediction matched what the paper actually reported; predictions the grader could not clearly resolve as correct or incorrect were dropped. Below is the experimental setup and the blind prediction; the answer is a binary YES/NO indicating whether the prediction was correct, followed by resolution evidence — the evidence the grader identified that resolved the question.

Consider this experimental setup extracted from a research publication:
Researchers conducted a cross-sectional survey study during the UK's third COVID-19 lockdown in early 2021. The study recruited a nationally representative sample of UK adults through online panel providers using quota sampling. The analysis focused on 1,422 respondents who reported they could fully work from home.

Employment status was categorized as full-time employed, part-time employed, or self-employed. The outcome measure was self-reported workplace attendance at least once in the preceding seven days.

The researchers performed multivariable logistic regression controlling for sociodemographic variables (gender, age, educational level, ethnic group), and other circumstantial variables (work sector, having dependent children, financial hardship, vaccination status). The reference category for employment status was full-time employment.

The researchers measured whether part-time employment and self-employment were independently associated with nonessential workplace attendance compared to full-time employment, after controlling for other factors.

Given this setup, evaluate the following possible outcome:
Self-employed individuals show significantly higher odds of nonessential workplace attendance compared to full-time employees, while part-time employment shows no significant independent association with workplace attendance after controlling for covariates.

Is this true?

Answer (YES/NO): NO